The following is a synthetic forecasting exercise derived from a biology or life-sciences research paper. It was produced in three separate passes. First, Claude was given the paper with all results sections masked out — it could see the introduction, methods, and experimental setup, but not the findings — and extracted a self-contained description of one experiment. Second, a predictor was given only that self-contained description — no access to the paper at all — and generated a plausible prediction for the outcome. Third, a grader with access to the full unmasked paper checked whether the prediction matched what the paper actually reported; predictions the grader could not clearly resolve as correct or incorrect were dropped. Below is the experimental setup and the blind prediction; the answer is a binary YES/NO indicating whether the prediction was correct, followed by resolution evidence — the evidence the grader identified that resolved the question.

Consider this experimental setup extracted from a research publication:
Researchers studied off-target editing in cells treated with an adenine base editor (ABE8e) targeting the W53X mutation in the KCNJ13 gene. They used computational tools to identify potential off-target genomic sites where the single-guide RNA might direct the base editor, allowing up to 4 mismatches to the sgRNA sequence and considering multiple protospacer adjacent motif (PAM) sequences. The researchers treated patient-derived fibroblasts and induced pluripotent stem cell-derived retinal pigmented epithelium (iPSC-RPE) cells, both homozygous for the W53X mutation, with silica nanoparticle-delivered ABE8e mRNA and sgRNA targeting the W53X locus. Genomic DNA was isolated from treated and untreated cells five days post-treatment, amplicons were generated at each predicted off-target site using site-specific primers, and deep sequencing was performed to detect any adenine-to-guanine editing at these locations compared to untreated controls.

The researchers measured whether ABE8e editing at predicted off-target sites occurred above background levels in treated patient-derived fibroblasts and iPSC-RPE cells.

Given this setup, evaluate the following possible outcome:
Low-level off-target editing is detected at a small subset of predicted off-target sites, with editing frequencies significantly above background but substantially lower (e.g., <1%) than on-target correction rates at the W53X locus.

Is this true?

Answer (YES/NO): NO